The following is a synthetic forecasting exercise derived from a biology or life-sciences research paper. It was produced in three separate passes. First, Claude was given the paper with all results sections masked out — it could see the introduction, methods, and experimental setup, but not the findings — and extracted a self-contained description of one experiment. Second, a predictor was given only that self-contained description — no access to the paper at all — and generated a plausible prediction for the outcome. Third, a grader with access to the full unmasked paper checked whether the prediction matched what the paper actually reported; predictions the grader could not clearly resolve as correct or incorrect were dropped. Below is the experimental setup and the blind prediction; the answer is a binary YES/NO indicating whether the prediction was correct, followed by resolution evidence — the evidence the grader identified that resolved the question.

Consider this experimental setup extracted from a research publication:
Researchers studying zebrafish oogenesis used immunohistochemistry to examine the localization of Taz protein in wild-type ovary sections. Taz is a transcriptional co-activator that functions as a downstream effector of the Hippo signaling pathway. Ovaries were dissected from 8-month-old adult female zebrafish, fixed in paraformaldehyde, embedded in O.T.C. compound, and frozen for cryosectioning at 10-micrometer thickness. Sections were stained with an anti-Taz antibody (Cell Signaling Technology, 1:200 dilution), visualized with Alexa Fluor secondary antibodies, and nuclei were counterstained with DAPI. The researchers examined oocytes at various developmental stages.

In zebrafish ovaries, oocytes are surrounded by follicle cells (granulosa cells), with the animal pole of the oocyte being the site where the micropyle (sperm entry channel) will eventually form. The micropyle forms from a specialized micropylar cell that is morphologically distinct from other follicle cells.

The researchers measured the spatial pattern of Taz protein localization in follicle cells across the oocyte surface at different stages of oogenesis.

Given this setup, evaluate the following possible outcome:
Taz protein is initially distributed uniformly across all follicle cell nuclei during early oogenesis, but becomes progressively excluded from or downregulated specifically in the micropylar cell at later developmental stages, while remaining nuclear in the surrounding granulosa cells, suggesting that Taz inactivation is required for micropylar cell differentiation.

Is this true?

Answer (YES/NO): NO